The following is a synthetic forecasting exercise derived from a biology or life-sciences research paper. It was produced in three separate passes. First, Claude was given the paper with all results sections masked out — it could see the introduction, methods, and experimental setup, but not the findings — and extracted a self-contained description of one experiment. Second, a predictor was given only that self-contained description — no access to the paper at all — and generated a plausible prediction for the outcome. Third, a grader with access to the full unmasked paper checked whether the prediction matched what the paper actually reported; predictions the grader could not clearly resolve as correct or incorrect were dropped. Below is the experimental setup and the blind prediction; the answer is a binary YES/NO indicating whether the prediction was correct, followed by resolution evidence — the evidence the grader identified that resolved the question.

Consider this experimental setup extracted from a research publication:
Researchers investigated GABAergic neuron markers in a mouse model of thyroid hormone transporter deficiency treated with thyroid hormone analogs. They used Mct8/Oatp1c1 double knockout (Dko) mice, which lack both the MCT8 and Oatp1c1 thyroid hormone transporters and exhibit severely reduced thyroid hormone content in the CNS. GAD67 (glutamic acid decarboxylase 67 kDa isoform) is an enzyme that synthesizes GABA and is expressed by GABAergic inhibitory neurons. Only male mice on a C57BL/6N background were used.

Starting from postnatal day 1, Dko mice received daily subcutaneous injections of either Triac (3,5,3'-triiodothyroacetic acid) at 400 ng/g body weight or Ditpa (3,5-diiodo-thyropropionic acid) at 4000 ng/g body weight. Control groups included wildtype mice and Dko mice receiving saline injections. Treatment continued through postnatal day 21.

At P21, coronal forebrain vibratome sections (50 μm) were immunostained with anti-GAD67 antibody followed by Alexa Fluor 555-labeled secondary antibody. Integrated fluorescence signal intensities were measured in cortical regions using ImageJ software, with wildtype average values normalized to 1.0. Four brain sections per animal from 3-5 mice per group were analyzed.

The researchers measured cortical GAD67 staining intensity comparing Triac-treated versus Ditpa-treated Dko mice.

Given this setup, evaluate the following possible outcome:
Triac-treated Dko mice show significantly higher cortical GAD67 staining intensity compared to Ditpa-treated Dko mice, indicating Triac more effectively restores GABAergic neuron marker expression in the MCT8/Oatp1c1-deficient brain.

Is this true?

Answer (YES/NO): YES